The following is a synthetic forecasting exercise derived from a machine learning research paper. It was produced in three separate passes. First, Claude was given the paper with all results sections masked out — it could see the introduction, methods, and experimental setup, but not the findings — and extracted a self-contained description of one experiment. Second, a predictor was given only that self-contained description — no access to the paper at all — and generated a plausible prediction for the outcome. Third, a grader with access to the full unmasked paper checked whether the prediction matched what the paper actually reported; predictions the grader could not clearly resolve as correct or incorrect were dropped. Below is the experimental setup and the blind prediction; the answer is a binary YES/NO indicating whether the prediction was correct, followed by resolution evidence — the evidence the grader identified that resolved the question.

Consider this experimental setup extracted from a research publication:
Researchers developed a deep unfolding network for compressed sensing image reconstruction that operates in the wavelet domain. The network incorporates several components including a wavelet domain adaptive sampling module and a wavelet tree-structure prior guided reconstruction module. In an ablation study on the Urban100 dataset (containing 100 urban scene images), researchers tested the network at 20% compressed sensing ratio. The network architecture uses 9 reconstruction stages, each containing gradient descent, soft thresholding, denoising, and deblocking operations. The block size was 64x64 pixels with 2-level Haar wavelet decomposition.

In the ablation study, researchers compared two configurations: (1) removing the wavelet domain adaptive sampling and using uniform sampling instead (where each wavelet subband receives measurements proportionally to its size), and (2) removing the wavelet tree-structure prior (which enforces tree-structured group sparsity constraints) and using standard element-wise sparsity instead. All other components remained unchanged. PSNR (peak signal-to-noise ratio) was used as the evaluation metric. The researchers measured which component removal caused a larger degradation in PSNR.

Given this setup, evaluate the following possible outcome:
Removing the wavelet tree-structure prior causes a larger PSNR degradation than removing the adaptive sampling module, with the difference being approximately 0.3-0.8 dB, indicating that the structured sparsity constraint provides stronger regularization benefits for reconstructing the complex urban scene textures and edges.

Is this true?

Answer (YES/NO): NO